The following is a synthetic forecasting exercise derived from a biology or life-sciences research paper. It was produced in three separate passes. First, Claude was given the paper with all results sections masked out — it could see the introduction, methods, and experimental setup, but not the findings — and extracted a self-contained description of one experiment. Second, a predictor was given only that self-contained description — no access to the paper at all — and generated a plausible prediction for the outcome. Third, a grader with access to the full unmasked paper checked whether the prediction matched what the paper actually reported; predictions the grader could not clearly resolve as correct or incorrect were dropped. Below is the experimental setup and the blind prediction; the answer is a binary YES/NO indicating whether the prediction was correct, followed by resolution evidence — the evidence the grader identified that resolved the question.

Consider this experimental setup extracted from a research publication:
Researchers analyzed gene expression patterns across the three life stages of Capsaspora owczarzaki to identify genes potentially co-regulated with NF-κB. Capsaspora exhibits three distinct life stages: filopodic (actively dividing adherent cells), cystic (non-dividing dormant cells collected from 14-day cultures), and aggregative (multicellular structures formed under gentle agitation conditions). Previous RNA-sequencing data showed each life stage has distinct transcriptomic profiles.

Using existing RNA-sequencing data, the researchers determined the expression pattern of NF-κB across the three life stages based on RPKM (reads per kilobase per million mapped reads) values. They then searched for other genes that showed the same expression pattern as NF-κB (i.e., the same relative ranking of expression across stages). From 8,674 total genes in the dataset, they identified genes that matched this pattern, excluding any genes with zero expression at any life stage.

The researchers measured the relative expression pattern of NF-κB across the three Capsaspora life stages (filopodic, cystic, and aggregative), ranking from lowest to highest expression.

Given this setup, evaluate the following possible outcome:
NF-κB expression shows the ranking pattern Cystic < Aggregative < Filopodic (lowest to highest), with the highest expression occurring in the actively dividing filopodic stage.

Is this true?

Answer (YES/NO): NO